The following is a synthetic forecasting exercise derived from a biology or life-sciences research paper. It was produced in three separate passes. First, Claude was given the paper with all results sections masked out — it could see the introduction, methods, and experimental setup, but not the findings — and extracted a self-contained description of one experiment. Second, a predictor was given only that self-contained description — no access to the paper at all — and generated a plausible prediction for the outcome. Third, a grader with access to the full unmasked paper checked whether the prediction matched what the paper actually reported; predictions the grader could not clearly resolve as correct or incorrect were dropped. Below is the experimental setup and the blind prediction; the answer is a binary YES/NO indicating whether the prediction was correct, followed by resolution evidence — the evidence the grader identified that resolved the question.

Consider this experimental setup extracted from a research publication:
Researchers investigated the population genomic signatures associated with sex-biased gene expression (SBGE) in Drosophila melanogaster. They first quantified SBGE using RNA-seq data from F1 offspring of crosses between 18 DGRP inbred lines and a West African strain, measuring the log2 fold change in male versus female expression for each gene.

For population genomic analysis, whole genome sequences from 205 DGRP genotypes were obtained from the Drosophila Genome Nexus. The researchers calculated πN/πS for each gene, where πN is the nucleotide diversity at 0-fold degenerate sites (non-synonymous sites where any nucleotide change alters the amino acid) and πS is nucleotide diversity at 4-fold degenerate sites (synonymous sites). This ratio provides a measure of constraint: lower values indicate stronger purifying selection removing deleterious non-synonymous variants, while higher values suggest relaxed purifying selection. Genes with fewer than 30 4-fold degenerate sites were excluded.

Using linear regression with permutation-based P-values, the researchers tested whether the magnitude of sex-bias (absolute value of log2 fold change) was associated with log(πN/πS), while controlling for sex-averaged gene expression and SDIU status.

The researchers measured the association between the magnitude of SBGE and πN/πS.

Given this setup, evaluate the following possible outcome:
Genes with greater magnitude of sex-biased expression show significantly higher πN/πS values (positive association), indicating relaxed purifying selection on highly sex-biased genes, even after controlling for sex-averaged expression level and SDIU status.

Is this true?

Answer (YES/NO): YES